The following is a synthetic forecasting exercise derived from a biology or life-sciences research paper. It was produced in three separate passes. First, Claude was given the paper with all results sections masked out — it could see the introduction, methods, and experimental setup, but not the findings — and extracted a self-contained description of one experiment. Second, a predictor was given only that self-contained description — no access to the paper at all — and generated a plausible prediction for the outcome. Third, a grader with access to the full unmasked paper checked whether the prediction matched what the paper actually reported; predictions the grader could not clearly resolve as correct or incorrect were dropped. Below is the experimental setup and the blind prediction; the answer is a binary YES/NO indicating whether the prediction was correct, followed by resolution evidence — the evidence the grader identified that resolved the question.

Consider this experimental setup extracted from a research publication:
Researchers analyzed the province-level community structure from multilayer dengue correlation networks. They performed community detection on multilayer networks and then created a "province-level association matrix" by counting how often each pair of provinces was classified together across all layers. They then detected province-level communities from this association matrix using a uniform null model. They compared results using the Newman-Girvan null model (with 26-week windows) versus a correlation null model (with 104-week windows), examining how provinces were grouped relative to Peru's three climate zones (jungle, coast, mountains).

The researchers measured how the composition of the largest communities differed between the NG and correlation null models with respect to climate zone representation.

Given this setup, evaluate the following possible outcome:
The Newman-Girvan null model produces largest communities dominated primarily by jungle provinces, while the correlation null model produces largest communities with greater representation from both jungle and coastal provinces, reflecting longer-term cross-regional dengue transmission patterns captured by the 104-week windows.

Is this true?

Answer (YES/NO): NO